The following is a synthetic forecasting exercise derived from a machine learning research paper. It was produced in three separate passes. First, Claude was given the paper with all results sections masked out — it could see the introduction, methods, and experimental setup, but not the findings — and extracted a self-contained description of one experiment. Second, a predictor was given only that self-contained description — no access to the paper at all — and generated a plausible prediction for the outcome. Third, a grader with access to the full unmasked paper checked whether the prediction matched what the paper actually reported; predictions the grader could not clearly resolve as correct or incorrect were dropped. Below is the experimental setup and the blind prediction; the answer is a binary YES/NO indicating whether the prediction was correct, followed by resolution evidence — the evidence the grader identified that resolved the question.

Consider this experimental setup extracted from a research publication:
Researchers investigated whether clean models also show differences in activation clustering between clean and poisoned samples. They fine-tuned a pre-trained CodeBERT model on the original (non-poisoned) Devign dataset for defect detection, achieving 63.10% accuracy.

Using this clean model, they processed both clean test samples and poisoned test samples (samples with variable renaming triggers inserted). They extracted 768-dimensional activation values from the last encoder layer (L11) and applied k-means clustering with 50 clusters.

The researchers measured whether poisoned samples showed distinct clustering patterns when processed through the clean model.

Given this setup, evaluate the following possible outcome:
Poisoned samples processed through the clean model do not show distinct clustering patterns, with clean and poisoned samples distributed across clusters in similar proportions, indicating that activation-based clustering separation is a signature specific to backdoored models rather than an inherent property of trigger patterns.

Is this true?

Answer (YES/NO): YES